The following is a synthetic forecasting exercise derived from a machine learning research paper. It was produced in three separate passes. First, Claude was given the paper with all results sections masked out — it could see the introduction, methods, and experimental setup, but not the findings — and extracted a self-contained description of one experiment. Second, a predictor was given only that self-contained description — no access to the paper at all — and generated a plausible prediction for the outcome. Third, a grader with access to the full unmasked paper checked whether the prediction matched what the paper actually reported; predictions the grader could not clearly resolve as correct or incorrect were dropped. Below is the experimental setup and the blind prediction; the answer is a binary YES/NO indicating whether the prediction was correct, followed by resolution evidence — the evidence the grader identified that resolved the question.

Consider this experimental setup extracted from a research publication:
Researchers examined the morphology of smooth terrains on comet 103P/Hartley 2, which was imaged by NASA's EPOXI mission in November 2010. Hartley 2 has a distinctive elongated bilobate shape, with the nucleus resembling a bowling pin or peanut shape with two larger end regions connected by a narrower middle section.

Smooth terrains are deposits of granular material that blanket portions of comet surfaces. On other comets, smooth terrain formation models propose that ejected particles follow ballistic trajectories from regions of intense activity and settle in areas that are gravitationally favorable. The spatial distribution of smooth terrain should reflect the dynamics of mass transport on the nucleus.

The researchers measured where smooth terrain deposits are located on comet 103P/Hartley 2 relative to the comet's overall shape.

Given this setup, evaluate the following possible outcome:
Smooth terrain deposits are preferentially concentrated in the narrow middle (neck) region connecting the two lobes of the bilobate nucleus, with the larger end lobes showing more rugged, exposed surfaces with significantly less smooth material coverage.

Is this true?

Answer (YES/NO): YES